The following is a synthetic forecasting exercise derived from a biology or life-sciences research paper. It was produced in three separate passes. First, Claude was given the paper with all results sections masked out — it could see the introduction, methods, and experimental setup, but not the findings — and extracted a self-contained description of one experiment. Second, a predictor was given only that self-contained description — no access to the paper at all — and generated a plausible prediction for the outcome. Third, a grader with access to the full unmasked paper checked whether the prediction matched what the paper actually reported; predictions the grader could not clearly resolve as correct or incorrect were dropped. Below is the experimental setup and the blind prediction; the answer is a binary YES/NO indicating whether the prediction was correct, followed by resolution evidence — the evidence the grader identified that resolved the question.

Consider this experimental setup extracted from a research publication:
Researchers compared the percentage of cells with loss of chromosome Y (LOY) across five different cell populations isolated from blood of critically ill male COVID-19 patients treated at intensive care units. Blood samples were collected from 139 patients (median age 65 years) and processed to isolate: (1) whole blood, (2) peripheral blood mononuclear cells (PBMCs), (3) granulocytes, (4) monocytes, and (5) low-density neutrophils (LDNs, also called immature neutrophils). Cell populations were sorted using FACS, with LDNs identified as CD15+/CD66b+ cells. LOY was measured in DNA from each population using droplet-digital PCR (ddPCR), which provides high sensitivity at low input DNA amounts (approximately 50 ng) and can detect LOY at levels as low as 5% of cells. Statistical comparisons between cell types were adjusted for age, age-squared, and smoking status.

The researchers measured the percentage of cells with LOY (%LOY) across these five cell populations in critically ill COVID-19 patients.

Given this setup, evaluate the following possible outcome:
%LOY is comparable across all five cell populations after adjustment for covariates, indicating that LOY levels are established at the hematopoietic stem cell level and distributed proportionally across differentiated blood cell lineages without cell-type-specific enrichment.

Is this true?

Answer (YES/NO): NO